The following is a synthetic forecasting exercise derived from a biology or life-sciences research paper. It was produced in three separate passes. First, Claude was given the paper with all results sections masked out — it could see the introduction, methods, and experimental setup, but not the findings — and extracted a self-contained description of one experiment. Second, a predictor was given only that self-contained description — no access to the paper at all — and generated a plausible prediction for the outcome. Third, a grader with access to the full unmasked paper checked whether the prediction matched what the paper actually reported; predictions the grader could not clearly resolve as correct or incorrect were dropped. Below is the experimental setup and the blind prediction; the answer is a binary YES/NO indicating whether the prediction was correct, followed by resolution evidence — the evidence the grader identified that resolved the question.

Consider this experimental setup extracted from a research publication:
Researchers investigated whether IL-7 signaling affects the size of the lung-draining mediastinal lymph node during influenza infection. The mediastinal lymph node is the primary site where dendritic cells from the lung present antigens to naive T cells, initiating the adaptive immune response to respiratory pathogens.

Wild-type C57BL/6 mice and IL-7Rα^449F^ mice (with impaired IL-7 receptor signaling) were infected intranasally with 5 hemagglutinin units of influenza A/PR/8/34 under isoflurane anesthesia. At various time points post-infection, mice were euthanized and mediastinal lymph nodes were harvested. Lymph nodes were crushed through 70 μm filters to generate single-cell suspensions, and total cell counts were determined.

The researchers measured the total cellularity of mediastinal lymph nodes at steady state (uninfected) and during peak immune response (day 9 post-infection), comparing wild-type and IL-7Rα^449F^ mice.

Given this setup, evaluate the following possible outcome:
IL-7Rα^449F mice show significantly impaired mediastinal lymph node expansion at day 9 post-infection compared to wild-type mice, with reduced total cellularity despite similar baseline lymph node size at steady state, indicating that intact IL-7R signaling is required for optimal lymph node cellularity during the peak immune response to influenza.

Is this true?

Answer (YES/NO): NO